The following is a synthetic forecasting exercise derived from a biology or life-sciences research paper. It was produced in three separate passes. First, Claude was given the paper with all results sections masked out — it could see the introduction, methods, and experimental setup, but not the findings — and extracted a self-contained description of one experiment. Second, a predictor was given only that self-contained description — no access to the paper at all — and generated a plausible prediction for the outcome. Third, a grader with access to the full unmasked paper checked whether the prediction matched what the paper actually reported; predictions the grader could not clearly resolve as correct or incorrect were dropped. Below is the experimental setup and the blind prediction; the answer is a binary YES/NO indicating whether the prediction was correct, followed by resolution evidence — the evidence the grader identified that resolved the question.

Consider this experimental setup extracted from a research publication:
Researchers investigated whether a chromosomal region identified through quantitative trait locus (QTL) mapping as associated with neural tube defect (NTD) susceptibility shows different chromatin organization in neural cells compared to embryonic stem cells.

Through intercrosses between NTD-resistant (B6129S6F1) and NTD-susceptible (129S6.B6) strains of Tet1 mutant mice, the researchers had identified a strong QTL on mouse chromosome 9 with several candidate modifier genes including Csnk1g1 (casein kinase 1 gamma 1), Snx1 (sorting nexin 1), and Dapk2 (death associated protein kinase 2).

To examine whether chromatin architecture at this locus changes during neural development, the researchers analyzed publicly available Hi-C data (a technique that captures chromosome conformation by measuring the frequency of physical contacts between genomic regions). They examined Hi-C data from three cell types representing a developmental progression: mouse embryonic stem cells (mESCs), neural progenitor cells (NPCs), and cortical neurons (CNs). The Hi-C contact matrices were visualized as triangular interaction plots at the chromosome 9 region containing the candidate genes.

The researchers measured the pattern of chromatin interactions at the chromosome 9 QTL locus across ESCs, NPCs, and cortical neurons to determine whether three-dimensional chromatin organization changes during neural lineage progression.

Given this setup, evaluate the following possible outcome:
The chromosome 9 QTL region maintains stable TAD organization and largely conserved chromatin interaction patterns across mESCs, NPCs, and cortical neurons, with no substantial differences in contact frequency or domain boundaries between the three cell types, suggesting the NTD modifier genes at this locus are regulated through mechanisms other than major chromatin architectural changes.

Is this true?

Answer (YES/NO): NO